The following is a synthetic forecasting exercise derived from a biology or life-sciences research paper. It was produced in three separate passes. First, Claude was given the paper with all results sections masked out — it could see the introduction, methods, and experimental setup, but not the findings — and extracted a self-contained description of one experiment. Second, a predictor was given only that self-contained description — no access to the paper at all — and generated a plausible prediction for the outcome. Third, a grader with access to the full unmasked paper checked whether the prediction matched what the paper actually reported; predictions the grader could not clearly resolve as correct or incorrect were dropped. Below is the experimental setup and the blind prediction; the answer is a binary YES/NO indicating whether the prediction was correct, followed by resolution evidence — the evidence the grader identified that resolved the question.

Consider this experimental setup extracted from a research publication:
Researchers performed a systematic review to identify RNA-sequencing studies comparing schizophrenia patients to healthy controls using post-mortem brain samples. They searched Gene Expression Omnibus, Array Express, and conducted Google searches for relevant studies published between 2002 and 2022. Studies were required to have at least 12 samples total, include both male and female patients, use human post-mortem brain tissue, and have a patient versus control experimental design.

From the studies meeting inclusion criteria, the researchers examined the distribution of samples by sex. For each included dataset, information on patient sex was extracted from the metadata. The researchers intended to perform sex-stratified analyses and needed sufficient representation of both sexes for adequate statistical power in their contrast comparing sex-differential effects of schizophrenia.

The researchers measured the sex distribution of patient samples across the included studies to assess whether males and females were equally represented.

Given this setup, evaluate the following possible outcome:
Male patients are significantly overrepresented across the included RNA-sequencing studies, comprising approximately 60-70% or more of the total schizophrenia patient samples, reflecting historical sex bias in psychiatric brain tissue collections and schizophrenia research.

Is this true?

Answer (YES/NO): YES